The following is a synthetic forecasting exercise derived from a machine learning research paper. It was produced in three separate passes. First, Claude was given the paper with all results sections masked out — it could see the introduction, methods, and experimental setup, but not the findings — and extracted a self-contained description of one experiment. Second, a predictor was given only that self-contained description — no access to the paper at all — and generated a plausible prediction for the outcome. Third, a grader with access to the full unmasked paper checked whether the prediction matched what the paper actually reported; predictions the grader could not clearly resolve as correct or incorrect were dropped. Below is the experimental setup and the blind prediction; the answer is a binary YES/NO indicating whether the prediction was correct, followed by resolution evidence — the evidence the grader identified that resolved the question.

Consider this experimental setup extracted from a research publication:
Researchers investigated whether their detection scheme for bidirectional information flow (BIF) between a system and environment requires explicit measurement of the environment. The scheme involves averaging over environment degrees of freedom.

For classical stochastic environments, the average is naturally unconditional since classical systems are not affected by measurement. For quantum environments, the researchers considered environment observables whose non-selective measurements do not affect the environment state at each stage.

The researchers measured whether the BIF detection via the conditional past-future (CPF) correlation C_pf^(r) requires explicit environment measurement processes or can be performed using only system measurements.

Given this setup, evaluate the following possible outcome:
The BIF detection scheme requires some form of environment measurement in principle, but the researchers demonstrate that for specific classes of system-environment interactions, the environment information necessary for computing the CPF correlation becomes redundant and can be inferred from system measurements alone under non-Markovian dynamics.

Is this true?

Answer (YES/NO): NO